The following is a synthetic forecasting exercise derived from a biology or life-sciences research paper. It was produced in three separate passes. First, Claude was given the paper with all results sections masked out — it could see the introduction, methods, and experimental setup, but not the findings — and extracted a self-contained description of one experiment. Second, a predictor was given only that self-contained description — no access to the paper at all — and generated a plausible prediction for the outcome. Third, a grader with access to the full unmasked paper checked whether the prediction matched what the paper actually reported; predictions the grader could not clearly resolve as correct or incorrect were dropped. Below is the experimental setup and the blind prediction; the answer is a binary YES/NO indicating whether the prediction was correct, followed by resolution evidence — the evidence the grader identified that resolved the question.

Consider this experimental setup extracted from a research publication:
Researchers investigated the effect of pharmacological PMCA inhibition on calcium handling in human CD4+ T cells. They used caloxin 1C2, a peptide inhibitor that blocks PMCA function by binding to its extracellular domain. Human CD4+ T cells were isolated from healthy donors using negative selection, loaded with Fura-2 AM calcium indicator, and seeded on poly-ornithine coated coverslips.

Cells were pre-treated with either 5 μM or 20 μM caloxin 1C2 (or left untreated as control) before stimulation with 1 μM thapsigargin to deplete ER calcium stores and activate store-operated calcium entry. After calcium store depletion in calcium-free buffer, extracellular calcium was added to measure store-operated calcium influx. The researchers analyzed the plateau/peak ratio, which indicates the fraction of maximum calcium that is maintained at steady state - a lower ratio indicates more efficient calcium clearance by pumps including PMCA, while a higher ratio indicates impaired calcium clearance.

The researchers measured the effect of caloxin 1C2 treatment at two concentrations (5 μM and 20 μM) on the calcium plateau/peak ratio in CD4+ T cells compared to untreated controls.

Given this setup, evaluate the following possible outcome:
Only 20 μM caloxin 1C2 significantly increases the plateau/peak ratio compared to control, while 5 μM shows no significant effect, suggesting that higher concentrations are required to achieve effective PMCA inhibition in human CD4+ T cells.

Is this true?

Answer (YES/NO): NO